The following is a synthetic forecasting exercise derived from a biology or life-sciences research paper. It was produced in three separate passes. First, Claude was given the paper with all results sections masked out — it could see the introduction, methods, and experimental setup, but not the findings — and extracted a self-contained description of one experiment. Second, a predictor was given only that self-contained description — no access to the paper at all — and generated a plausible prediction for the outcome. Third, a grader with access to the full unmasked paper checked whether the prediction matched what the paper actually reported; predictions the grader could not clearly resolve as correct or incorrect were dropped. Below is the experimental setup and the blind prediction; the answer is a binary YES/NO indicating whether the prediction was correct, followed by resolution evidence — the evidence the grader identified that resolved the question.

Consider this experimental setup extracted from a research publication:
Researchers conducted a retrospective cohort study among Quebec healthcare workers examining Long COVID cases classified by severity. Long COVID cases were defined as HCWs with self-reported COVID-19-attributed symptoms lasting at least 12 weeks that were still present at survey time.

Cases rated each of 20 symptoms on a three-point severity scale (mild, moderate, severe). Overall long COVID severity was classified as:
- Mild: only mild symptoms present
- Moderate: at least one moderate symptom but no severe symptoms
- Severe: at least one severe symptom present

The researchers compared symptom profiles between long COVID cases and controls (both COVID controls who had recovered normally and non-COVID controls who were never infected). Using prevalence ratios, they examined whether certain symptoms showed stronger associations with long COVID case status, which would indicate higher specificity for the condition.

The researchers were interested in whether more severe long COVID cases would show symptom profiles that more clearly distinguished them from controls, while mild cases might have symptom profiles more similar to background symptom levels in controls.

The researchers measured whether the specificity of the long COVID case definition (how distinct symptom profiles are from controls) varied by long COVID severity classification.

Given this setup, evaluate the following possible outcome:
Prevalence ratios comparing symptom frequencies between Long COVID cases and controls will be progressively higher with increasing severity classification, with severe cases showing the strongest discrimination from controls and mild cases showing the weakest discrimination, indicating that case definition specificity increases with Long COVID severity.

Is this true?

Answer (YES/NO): YES